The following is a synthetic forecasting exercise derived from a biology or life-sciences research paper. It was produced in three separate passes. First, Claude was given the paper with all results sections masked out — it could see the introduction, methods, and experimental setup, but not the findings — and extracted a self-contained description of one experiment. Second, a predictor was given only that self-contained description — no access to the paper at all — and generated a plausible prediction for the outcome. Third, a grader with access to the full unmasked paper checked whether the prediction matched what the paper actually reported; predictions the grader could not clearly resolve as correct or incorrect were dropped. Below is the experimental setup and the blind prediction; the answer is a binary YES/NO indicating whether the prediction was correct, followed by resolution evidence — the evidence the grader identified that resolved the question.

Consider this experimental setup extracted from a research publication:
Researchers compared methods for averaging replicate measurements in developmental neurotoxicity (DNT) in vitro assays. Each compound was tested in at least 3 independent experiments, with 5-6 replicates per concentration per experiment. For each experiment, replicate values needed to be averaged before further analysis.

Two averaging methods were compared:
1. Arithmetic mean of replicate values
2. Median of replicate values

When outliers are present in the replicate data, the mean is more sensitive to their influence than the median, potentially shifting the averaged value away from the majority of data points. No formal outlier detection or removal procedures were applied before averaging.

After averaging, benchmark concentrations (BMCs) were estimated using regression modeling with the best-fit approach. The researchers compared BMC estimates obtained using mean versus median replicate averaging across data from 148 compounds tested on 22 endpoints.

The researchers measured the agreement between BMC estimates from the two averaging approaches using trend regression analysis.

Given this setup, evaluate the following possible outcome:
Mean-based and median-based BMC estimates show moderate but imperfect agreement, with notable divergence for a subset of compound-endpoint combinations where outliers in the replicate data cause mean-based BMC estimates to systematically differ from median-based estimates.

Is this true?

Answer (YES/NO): YES